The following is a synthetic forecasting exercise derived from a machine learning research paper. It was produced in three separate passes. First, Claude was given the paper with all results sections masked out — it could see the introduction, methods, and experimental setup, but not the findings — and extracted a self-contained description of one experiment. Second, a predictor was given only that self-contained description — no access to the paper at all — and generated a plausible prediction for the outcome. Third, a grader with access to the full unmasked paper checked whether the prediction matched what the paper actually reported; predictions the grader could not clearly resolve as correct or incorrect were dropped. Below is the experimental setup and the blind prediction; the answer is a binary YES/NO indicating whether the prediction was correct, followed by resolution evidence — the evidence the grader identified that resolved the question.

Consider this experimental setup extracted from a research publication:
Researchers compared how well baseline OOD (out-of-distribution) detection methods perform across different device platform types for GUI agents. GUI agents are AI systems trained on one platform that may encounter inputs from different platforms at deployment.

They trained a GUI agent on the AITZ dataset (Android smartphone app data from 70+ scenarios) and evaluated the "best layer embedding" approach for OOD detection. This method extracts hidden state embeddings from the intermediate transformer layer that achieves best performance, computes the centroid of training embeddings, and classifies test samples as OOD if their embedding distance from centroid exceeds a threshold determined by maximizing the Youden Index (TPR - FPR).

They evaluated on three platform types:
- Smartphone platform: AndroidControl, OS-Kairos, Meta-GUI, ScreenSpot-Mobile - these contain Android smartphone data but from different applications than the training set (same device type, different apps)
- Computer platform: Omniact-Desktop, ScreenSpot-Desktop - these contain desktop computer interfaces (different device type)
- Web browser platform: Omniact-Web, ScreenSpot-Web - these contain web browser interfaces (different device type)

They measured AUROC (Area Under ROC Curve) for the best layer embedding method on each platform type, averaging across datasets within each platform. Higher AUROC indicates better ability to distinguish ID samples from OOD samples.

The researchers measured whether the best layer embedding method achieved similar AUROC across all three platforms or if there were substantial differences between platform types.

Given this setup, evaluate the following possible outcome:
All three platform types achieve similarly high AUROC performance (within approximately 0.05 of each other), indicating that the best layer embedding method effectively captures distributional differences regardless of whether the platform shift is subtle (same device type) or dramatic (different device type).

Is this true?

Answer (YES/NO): NO